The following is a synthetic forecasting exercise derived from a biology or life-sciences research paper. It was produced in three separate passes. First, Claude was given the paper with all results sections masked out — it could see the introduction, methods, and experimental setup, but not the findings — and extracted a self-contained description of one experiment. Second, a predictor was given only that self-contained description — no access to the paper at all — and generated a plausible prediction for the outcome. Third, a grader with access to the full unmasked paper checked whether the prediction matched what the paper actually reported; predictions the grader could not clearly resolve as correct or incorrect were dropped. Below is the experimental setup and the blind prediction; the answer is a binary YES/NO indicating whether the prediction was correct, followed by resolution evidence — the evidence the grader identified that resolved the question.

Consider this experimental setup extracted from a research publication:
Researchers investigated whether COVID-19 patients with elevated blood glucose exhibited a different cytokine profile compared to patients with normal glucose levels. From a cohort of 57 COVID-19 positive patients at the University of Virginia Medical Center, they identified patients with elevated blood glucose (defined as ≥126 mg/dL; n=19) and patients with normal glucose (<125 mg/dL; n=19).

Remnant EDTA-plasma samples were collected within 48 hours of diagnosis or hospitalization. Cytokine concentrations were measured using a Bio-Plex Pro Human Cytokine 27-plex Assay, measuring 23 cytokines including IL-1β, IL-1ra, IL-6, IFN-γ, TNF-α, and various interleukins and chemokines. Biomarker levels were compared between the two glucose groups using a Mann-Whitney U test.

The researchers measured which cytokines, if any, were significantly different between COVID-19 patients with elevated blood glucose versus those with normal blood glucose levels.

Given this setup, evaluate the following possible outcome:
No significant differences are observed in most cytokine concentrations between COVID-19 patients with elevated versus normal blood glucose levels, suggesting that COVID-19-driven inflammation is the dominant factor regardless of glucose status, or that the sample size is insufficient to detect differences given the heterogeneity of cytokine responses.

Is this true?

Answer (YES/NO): YES